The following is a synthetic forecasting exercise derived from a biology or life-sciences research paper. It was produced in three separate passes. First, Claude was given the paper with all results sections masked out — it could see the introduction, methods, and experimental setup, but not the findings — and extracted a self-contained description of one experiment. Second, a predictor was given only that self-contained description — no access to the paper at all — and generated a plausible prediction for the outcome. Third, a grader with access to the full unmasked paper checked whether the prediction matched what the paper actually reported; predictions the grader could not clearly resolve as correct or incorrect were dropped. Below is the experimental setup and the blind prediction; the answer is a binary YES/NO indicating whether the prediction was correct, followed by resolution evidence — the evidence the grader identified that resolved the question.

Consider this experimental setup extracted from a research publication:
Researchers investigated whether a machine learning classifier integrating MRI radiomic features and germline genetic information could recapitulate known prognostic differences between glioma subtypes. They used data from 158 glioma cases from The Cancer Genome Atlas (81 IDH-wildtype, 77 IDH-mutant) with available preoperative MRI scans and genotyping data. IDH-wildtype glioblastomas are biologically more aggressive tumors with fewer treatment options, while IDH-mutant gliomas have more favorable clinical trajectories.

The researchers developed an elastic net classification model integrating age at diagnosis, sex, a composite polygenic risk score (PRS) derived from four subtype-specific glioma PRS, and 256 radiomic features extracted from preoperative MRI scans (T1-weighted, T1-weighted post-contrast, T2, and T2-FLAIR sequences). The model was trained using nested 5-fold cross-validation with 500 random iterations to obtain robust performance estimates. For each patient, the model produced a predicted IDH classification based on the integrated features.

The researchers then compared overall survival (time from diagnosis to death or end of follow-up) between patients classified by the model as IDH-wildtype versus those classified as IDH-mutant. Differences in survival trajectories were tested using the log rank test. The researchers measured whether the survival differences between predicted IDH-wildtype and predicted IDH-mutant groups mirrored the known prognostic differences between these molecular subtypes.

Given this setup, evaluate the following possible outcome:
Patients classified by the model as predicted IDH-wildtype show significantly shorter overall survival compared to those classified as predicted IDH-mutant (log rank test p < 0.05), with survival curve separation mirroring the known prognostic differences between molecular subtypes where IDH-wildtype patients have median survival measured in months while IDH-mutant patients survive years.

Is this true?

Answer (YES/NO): YES